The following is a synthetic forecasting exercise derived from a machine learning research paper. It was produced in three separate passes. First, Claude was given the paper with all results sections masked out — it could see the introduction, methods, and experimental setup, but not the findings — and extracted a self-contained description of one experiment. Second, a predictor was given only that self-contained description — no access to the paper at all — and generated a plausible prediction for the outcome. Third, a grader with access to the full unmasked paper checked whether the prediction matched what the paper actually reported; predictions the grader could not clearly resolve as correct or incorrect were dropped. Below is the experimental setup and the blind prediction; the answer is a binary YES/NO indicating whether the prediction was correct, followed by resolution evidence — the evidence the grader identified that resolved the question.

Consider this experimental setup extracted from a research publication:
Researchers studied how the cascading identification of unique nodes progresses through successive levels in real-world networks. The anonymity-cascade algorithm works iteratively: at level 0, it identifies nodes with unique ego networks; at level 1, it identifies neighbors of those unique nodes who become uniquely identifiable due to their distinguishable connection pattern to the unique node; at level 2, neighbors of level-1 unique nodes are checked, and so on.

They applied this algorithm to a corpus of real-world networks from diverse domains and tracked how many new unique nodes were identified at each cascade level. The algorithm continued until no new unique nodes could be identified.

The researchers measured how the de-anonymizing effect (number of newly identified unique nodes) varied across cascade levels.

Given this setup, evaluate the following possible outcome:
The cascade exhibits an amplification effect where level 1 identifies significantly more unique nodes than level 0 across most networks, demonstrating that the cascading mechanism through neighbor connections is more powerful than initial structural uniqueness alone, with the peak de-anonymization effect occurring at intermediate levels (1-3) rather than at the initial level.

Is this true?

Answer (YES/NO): NO